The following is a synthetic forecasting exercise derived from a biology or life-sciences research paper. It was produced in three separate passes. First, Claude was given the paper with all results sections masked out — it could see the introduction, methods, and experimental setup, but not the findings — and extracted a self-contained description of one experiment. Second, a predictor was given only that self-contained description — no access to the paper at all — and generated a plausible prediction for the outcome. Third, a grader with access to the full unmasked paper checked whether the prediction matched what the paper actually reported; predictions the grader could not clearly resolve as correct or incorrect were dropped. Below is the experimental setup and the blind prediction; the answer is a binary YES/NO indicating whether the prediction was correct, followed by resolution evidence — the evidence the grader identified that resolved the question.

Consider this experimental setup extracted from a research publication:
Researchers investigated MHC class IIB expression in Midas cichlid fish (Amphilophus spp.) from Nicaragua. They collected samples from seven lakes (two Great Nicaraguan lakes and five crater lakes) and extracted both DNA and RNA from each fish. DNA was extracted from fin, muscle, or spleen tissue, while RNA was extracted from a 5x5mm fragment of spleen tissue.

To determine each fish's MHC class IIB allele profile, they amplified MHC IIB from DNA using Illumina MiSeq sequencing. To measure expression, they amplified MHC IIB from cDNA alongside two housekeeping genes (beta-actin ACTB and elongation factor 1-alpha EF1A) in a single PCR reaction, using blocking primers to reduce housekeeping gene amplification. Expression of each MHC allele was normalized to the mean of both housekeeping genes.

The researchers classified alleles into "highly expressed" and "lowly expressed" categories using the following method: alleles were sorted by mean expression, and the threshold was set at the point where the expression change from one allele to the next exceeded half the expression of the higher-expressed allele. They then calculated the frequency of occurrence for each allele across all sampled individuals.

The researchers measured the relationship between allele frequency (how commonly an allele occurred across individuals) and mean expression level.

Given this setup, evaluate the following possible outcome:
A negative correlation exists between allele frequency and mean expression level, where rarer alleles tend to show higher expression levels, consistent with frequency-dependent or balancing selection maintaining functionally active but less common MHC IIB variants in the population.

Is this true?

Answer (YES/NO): YES